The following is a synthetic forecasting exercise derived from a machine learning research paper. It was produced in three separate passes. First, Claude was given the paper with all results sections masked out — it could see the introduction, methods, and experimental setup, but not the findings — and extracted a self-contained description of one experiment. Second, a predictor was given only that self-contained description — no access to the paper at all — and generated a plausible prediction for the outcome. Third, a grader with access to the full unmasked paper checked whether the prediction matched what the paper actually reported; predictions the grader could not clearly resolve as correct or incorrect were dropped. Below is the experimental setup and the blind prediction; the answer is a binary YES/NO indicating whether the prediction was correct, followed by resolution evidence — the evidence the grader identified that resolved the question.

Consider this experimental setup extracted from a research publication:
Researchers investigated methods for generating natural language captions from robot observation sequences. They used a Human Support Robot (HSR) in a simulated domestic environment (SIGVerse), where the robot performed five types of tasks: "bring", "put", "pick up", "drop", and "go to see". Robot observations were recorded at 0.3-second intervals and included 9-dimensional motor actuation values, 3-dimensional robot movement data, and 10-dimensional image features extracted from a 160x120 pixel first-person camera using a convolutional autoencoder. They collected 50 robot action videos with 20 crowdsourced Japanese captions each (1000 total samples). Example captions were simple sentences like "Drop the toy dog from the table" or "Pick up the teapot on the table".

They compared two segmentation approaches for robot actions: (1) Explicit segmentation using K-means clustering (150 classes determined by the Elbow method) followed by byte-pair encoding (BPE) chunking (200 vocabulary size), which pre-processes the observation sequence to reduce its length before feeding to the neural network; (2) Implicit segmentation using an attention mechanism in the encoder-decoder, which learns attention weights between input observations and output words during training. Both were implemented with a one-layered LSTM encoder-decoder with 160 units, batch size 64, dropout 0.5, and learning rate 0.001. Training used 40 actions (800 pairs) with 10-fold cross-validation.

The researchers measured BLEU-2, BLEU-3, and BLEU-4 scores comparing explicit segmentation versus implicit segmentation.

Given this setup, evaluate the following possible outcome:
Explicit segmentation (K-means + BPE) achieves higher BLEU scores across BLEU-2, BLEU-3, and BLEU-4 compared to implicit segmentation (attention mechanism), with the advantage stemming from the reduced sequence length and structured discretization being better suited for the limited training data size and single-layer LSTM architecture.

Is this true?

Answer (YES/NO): NO